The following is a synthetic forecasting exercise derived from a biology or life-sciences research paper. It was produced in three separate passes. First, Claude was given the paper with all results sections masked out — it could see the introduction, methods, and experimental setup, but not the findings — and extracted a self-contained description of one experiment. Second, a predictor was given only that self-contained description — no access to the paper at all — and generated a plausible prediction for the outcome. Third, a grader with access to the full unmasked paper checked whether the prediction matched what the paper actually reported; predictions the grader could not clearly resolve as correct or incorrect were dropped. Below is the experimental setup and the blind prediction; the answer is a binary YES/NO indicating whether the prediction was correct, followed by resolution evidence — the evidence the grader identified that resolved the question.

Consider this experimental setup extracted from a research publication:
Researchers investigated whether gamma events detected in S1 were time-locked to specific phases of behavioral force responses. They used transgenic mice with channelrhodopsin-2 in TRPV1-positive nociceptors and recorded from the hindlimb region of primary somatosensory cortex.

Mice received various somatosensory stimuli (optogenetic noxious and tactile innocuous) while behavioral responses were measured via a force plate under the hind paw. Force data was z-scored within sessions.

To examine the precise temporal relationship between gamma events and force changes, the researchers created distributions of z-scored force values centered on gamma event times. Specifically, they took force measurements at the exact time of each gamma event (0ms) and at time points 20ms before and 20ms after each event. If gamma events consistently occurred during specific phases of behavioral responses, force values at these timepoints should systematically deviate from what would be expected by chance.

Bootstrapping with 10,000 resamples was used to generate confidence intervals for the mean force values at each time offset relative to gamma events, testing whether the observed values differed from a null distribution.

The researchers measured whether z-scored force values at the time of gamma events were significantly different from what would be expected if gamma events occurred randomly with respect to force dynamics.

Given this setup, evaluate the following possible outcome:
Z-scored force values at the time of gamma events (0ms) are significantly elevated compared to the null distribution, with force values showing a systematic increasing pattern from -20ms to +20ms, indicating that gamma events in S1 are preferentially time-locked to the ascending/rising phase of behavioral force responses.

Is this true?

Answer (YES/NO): NO